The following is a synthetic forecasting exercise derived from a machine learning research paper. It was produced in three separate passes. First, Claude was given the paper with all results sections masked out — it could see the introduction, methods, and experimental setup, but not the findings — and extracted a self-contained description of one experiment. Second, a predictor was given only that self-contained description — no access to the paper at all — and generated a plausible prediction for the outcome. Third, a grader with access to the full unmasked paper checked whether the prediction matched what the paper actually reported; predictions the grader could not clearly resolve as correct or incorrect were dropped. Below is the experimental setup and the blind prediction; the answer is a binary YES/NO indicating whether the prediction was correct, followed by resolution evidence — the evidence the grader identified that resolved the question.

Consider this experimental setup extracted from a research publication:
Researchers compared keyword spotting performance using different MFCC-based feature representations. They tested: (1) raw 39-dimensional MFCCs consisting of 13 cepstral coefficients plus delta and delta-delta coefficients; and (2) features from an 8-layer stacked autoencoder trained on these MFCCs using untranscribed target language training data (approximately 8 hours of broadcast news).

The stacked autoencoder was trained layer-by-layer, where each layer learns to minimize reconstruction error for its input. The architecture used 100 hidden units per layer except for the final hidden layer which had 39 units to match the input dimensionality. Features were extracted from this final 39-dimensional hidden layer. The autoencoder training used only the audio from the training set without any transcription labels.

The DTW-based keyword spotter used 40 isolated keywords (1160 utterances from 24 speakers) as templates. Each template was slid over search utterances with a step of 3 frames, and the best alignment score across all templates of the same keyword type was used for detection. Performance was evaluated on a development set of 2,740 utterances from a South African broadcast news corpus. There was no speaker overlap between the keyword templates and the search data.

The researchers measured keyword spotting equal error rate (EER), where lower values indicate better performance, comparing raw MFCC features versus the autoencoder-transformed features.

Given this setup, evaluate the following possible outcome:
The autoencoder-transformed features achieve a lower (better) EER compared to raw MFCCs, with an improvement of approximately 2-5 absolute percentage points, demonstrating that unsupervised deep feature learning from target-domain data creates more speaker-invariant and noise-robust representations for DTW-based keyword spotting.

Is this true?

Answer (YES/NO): NO